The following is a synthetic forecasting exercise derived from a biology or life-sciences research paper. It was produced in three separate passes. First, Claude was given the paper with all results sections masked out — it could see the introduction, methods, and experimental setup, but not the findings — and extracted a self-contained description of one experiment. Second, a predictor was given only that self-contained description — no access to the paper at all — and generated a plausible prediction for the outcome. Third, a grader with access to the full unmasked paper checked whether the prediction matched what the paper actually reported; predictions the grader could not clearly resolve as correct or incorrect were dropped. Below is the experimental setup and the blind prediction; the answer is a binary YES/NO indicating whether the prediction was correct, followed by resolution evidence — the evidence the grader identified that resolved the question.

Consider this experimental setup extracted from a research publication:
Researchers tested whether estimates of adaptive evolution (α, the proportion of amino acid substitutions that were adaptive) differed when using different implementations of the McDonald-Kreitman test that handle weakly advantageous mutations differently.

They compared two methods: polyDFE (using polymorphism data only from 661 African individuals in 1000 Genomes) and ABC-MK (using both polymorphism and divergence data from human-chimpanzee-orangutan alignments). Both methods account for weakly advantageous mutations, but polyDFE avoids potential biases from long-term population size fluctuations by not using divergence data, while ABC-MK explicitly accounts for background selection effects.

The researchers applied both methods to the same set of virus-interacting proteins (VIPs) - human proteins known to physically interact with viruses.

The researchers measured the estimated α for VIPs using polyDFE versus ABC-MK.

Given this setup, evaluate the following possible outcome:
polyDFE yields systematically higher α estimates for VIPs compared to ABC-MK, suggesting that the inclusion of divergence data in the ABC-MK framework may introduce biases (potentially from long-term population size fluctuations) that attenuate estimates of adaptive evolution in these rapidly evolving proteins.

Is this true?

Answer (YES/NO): YES